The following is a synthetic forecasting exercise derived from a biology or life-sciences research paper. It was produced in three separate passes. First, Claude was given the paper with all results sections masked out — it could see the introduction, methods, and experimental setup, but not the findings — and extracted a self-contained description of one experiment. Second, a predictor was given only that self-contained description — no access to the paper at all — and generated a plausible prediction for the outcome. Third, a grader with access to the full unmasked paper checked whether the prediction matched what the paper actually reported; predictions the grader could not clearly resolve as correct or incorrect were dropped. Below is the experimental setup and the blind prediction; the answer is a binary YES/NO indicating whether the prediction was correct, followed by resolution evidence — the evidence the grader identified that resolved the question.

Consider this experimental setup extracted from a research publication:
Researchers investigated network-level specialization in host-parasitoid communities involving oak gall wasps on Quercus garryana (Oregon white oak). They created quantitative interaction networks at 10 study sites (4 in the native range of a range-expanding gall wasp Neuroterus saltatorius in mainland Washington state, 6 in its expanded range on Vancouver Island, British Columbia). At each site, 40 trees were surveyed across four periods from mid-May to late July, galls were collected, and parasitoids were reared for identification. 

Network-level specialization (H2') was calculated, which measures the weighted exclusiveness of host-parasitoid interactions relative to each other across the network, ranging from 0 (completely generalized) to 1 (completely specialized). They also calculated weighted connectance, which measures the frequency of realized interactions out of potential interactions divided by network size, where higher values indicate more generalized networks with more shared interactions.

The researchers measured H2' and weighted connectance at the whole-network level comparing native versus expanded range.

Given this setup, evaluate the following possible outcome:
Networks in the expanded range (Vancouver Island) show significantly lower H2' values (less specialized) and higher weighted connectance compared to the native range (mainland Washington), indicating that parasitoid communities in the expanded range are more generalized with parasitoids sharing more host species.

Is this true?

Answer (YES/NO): NO